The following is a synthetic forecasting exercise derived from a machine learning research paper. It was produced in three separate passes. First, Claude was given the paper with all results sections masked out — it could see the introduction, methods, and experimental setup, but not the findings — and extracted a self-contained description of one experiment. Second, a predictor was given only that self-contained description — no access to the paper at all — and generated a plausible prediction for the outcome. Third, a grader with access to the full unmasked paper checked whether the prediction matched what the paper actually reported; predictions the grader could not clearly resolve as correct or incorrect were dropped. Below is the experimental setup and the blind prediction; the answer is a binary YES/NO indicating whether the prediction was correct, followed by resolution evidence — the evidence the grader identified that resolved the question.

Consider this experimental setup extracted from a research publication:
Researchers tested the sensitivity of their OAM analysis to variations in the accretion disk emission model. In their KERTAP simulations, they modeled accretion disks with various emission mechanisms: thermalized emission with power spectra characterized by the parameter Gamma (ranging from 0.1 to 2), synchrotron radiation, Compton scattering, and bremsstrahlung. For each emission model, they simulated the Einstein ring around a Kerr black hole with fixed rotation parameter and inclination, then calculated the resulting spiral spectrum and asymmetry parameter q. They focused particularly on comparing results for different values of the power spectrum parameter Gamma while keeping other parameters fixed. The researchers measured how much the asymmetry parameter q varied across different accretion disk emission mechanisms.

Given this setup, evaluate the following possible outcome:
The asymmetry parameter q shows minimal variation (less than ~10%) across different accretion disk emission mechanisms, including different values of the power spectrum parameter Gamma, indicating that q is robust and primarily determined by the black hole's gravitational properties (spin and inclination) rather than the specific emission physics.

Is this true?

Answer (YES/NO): YES